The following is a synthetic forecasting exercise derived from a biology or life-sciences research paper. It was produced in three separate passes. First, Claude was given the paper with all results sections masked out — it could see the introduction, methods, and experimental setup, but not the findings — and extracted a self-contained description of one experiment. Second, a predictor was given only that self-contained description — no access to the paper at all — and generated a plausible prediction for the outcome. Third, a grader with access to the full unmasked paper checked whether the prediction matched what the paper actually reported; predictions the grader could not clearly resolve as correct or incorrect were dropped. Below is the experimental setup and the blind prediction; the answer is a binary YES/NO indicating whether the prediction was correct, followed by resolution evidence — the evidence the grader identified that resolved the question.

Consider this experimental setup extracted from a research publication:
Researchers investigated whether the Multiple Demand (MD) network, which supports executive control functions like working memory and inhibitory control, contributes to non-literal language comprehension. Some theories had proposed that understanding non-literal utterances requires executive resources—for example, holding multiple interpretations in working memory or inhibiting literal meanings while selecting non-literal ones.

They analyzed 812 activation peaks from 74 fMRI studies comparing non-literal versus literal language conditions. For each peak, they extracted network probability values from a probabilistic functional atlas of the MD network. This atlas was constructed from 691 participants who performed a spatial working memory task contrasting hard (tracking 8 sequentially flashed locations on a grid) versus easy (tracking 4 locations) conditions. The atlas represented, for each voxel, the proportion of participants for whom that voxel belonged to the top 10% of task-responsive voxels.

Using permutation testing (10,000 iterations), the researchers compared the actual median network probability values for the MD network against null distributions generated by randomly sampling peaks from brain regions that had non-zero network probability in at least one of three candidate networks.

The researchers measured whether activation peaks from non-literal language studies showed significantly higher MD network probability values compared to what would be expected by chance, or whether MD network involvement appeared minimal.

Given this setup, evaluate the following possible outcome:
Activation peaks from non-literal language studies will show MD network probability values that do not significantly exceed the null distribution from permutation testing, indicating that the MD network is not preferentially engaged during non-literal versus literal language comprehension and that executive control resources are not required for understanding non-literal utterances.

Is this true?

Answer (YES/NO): YES